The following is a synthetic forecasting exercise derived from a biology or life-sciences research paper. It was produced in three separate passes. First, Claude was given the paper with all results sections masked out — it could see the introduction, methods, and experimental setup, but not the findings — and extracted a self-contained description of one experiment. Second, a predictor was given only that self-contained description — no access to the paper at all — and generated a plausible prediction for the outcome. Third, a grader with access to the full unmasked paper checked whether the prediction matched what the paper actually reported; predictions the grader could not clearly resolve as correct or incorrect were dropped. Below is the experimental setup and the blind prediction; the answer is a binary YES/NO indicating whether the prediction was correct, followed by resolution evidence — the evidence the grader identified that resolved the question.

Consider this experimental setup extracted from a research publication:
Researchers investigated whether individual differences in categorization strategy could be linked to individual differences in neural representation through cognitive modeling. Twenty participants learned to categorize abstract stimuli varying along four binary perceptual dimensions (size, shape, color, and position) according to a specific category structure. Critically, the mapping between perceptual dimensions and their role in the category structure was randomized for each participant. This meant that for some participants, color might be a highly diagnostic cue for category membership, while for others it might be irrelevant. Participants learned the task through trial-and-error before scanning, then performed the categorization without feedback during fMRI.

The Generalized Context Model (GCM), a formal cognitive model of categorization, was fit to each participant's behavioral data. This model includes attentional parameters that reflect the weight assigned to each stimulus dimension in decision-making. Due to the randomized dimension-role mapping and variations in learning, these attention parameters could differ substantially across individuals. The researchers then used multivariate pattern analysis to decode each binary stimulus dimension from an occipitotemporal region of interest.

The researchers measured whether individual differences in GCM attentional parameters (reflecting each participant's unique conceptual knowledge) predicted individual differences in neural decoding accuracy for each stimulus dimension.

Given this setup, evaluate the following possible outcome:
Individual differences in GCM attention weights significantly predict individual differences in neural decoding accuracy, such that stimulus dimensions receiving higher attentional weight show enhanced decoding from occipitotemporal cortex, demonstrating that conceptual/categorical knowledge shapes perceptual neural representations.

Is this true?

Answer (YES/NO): YES